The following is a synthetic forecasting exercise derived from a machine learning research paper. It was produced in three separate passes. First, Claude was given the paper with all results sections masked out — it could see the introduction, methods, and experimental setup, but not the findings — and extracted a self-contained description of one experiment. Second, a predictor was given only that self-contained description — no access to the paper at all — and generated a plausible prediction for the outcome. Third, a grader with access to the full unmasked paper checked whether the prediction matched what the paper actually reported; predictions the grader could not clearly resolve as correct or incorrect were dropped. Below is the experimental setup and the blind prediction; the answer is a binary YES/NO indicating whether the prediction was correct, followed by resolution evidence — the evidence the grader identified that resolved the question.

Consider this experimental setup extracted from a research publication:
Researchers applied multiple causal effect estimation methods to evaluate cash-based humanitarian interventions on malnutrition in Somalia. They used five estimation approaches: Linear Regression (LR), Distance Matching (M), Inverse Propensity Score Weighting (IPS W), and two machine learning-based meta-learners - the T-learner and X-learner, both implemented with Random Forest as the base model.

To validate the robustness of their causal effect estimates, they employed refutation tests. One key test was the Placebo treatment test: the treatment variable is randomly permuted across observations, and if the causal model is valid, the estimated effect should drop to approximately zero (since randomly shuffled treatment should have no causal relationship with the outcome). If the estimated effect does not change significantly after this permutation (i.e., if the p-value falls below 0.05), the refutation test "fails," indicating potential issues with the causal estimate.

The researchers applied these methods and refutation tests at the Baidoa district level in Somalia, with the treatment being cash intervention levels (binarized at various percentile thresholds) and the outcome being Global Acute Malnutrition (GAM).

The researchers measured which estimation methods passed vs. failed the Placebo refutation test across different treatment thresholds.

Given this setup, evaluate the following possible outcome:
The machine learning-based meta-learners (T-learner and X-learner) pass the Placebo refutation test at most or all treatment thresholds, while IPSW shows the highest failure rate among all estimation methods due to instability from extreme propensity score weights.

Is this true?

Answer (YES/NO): NO